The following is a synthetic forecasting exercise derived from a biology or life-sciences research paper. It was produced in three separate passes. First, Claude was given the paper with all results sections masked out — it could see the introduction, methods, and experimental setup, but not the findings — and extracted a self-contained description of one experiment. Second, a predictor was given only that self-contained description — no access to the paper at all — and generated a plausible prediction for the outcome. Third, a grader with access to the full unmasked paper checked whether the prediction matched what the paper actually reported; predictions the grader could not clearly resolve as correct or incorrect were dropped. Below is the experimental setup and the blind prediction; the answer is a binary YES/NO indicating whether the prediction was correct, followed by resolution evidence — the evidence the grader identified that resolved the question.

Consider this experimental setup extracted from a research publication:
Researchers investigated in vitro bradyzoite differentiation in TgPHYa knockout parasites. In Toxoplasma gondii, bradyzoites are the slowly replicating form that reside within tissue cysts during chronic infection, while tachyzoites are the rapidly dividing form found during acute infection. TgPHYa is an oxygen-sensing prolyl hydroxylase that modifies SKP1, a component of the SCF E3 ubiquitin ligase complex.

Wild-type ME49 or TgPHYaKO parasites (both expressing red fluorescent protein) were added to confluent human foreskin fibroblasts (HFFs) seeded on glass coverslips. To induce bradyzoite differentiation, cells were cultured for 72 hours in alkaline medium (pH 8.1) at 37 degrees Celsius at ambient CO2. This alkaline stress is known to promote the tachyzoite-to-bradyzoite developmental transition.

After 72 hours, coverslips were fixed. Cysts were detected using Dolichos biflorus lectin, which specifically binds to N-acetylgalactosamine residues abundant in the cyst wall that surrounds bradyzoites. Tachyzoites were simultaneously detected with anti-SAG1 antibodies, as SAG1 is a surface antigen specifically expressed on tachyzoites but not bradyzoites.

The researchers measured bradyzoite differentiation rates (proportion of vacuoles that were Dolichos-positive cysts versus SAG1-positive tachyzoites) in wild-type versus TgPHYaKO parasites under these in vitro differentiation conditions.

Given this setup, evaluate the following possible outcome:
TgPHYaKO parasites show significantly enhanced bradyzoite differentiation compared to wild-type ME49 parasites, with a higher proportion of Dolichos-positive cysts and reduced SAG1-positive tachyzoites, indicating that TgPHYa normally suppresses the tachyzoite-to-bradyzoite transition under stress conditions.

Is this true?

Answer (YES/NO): NO